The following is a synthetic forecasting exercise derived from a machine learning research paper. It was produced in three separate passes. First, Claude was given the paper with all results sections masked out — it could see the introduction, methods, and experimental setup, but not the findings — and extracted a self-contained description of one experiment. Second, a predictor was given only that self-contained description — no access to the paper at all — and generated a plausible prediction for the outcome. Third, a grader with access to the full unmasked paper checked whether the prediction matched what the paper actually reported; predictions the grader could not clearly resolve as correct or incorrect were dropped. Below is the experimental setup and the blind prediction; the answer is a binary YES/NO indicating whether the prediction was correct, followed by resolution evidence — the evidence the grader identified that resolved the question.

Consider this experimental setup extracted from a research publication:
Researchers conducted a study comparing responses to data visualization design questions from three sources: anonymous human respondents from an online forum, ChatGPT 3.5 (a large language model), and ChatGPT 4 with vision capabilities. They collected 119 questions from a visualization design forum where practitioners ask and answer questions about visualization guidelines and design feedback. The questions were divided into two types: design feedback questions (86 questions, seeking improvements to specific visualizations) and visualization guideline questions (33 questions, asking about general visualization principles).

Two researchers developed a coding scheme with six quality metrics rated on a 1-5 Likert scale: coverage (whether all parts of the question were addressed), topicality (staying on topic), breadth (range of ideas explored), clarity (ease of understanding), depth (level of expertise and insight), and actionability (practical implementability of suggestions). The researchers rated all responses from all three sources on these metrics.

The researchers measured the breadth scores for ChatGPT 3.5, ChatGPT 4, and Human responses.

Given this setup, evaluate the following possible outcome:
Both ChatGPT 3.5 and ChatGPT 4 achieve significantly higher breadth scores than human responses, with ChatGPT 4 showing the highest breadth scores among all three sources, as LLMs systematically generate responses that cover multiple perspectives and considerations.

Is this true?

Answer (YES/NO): NO